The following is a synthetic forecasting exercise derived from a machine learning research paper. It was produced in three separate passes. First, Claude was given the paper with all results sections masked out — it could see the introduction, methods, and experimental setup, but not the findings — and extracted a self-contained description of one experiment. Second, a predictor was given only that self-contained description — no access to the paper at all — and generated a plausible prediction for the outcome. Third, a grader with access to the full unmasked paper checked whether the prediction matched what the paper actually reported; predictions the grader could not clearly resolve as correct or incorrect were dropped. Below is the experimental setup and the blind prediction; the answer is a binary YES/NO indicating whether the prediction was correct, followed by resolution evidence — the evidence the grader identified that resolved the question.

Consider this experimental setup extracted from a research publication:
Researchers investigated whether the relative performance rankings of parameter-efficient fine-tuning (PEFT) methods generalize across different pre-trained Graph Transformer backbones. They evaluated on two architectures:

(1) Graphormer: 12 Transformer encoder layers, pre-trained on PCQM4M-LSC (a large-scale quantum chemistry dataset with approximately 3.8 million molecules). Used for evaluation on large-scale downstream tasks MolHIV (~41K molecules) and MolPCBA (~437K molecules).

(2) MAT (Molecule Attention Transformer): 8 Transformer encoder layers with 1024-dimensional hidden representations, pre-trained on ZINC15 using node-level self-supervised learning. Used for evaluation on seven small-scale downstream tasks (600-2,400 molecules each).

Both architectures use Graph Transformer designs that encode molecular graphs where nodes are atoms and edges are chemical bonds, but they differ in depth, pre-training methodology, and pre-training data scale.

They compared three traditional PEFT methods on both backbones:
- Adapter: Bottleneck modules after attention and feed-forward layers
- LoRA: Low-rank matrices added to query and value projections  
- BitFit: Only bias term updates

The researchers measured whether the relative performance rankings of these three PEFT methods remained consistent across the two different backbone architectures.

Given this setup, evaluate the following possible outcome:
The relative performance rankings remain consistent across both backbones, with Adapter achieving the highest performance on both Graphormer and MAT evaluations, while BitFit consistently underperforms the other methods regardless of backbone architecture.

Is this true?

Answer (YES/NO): NO